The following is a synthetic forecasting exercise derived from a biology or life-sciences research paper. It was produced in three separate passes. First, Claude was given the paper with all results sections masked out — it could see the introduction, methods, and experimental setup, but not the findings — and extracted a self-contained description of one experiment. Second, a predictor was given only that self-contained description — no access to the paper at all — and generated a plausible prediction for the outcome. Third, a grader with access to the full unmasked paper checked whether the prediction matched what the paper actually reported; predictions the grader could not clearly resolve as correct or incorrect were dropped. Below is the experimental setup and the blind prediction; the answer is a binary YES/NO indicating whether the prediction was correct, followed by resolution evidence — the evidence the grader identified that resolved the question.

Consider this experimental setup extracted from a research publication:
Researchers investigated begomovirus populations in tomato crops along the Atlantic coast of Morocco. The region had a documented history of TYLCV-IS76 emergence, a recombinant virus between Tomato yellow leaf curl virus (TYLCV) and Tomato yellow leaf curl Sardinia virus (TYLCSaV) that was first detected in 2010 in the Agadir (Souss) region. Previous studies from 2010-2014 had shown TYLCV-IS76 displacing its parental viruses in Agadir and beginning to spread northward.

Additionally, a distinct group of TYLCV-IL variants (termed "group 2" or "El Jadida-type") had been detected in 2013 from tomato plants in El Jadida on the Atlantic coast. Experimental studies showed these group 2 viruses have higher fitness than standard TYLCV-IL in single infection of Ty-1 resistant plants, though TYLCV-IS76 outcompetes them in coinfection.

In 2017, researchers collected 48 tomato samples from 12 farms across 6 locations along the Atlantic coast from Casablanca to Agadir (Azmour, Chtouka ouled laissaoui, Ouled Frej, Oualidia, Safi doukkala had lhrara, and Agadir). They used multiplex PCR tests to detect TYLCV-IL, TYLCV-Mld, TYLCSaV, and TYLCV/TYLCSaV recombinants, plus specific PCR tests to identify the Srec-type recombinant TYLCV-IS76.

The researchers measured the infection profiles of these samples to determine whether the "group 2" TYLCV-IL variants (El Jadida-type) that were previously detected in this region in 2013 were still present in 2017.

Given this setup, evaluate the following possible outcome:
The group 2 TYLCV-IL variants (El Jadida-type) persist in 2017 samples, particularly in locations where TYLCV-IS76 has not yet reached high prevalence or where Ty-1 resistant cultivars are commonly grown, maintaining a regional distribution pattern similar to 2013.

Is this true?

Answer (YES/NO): NO